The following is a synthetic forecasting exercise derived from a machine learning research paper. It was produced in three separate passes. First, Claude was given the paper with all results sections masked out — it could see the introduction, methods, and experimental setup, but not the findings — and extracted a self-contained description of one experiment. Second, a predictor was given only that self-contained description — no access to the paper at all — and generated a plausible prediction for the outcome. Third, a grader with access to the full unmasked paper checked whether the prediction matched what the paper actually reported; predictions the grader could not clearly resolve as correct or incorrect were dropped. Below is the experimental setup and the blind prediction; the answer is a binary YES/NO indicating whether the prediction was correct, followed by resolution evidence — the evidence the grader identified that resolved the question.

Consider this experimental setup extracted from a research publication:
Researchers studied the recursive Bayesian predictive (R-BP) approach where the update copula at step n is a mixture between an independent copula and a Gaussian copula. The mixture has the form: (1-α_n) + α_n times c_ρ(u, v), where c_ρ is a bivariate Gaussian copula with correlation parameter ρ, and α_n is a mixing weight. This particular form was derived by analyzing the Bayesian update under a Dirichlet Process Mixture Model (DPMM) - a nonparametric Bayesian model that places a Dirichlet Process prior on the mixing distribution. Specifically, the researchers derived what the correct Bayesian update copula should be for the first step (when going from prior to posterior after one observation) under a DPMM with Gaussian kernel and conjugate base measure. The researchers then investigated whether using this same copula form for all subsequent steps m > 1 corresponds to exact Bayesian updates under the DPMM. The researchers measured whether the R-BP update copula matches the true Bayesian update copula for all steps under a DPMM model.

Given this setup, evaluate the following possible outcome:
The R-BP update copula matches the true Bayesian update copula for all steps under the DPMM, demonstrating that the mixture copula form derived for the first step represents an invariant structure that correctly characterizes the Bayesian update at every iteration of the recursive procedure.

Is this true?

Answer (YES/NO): NO